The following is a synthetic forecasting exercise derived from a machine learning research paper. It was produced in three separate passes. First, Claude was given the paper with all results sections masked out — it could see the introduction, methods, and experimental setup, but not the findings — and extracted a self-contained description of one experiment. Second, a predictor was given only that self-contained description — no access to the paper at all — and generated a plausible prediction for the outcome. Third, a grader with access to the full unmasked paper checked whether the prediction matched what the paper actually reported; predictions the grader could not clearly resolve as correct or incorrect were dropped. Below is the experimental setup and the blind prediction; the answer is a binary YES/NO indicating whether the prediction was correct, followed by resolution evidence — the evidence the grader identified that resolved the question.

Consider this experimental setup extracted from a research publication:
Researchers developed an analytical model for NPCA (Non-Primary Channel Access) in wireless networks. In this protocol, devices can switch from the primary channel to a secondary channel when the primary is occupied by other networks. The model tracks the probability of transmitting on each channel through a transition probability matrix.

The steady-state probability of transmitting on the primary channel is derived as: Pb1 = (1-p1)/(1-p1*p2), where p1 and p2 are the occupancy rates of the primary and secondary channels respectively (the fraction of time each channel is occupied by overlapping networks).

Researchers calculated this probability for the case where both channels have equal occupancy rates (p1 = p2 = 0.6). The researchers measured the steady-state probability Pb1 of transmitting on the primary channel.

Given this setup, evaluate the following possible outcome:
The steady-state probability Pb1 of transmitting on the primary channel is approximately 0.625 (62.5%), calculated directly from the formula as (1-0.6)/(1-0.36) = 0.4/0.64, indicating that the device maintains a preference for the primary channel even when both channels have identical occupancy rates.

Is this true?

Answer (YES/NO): YES